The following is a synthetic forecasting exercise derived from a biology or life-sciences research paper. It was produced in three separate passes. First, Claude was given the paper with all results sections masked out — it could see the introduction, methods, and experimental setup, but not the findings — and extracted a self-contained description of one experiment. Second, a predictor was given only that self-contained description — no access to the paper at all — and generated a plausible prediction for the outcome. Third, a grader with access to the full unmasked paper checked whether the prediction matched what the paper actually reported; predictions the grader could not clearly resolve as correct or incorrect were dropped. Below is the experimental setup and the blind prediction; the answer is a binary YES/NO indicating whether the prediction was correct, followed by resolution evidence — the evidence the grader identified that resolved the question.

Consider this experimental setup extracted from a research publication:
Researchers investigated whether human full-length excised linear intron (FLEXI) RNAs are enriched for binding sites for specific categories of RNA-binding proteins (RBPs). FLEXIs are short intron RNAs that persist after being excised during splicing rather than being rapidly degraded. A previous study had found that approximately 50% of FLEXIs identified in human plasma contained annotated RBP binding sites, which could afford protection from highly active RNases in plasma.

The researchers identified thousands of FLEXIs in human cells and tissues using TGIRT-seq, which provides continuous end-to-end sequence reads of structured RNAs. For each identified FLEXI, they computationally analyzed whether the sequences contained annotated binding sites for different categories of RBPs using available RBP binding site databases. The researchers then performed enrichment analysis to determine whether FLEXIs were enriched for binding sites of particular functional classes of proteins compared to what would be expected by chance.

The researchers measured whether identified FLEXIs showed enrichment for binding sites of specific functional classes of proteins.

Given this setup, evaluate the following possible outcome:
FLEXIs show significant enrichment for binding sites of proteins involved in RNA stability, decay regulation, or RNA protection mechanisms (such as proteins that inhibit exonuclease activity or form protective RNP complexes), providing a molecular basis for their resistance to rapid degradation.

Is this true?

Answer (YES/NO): NO